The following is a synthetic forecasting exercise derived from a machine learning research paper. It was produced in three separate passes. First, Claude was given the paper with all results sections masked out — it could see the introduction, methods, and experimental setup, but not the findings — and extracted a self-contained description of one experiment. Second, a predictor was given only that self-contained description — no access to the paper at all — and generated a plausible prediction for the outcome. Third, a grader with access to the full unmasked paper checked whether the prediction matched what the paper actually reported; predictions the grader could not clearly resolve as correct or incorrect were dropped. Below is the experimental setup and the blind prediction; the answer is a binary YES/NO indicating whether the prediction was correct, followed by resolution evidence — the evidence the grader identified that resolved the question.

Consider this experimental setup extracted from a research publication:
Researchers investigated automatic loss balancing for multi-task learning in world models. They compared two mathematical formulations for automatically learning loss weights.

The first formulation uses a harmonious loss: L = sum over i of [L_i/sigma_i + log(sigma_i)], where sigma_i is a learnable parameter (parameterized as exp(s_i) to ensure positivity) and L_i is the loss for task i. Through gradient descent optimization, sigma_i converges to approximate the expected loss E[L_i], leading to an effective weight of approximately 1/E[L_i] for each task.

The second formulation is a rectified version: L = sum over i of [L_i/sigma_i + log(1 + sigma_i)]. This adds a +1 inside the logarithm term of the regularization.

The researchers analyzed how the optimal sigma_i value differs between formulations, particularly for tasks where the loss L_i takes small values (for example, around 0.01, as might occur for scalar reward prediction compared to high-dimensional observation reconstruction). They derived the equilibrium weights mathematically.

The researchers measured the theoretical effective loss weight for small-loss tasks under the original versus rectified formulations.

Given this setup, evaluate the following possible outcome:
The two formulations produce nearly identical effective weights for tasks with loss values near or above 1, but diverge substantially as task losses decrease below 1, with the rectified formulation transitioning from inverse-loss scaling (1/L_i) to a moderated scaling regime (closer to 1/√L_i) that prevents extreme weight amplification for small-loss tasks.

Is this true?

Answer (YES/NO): NO